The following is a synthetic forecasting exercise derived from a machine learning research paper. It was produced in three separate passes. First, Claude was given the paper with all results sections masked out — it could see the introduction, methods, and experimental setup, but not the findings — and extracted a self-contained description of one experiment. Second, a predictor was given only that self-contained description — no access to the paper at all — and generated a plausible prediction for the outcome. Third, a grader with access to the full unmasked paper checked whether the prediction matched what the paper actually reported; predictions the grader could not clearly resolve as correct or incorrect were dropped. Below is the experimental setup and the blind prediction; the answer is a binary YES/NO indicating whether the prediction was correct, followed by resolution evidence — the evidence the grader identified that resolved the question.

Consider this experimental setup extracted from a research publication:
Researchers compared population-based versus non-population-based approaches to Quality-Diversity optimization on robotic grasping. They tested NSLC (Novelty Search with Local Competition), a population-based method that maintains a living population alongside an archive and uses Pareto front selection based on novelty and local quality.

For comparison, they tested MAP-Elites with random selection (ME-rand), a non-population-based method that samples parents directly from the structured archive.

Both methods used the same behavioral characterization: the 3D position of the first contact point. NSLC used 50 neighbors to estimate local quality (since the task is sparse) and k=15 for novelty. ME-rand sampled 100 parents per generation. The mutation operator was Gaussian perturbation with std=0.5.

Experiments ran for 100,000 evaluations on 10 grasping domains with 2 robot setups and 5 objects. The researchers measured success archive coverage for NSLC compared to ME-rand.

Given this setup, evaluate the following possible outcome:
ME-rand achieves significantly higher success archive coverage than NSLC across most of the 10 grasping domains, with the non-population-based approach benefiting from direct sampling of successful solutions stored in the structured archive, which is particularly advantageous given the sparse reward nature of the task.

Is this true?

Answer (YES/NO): NO